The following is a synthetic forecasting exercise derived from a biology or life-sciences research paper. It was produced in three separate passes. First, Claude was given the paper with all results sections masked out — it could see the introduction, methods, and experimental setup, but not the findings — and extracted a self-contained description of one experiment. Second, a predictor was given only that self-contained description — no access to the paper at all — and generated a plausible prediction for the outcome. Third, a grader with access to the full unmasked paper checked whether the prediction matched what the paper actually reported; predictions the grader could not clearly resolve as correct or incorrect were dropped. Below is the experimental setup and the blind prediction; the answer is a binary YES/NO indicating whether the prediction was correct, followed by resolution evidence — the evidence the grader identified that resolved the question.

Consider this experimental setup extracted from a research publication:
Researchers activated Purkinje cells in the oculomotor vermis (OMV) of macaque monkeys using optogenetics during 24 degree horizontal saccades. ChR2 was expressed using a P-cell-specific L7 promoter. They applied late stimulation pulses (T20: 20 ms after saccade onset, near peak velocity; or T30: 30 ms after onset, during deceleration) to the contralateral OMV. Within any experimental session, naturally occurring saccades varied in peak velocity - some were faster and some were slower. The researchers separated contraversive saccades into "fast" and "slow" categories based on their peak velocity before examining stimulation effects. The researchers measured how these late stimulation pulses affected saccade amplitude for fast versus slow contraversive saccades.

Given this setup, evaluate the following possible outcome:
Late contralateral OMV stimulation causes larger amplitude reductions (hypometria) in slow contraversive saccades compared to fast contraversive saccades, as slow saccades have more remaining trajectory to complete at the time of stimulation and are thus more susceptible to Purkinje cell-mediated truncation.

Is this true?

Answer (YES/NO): NO